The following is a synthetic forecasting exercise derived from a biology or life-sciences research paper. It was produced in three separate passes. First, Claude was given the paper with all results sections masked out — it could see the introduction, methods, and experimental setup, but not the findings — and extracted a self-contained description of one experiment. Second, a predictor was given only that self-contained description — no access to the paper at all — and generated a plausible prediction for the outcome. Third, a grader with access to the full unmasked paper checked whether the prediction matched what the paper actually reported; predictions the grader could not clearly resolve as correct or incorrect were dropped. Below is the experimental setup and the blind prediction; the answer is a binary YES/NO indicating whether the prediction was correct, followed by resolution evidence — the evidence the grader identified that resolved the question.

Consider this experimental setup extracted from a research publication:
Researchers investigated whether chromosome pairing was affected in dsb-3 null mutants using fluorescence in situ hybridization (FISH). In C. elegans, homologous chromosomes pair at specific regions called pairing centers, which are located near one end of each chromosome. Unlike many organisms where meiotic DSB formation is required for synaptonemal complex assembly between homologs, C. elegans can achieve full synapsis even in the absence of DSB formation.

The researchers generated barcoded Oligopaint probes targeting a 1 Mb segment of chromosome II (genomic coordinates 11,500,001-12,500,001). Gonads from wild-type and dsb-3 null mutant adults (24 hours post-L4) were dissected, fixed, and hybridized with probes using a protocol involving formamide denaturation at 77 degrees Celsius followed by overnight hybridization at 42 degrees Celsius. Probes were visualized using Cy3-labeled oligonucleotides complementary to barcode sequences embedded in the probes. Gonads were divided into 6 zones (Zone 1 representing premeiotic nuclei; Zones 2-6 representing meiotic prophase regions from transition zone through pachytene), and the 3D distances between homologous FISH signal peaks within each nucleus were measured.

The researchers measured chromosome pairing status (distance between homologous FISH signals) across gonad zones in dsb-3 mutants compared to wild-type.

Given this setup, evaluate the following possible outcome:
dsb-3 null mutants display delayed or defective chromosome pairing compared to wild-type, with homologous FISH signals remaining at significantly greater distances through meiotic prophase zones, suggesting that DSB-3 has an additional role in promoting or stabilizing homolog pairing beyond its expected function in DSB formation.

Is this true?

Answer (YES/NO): NO